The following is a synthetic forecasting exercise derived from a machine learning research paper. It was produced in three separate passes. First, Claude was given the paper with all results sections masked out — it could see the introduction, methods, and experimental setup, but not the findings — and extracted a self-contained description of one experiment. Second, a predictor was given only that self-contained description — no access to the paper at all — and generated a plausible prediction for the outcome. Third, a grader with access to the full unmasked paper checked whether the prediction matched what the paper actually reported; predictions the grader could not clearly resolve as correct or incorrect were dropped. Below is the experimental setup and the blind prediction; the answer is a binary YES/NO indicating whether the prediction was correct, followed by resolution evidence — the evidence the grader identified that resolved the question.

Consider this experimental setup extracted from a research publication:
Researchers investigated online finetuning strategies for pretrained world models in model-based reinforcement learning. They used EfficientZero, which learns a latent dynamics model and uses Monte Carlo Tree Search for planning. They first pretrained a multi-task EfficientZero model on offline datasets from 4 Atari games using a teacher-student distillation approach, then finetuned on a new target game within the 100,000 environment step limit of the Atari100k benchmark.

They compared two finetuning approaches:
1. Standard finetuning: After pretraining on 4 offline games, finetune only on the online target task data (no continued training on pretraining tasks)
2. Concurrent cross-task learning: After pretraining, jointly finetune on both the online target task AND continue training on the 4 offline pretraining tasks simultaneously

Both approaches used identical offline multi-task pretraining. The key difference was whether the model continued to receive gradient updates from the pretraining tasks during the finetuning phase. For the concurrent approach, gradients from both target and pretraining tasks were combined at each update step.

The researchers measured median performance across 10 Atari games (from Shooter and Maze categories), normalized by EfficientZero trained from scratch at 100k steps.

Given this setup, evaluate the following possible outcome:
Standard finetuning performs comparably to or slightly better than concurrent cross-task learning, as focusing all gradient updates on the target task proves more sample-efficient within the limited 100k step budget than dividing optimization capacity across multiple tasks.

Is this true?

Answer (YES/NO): NO